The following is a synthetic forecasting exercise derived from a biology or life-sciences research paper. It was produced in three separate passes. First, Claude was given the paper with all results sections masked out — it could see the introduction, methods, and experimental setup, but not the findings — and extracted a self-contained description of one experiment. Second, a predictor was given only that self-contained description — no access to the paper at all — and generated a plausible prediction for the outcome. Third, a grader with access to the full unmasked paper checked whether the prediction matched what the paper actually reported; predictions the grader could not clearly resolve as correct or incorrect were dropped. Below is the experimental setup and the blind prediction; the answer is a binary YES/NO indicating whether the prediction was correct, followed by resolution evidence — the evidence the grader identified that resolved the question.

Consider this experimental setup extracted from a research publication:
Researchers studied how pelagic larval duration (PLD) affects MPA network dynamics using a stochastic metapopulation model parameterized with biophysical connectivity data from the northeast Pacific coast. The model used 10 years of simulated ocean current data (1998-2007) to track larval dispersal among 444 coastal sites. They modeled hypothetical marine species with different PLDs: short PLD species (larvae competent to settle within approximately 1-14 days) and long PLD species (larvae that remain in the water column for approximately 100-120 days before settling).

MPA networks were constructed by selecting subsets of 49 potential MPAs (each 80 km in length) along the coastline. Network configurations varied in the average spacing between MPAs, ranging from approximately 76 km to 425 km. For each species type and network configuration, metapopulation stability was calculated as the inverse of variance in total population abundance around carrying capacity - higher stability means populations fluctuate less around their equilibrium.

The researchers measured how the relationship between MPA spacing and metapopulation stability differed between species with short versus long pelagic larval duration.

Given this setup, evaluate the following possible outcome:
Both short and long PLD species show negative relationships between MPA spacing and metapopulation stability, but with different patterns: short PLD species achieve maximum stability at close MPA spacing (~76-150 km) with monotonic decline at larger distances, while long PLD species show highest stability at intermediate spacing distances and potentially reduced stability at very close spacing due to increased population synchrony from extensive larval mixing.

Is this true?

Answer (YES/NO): NO